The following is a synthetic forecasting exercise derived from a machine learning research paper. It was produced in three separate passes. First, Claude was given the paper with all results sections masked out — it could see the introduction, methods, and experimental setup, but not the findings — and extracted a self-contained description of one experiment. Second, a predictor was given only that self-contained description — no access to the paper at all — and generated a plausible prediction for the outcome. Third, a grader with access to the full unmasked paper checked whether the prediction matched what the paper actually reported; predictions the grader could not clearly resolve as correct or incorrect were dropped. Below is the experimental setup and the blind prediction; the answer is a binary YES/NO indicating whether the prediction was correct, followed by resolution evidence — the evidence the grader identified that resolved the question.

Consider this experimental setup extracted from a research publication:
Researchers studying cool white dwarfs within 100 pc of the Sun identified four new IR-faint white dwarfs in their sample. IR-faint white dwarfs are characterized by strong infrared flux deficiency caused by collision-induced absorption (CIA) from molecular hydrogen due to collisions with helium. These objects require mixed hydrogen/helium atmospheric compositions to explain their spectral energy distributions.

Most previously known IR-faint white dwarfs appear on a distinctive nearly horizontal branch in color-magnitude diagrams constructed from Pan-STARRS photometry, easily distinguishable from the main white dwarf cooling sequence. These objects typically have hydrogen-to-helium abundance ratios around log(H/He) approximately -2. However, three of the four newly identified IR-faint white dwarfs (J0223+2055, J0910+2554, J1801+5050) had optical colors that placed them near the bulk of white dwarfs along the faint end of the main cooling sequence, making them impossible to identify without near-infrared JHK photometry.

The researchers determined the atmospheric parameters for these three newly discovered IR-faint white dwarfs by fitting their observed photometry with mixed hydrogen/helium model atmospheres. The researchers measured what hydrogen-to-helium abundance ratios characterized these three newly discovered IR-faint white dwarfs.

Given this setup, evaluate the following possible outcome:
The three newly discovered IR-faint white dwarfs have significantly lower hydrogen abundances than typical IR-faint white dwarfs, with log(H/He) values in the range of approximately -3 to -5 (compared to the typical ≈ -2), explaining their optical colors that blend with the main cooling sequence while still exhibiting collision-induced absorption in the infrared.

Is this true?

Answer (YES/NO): NO